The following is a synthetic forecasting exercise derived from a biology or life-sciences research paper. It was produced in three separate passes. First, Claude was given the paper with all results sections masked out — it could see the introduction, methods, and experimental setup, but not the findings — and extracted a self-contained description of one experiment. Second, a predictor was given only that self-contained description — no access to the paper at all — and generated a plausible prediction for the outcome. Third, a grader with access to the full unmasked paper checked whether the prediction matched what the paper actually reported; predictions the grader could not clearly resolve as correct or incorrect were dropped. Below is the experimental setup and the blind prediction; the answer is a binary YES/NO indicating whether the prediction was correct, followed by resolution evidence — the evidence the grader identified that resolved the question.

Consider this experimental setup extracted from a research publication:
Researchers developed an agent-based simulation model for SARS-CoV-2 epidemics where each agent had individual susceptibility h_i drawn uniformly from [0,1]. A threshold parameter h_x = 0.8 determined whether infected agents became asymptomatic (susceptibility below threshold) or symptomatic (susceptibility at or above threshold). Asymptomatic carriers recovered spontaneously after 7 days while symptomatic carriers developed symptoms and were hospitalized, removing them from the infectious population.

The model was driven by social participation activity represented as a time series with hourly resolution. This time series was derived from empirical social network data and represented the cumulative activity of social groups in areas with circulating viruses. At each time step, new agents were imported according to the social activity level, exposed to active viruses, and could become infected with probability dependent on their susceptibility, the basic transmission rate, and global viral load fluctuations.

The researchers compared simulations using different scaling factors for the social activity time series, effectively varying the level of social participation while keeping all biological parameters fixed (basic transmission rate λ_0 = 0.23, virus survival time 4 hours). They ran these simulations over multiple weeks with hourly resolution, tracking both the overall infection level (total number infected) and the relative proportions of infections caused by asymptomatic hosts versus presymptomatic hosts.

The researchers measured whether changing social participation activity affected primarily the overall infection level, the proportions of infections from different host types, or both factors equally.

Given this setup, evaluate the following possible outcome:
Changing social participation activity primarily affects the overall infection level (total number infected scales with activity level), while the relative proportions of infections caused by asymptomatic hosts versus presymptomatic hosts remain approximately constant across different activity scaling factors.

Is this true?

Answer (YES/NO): YES